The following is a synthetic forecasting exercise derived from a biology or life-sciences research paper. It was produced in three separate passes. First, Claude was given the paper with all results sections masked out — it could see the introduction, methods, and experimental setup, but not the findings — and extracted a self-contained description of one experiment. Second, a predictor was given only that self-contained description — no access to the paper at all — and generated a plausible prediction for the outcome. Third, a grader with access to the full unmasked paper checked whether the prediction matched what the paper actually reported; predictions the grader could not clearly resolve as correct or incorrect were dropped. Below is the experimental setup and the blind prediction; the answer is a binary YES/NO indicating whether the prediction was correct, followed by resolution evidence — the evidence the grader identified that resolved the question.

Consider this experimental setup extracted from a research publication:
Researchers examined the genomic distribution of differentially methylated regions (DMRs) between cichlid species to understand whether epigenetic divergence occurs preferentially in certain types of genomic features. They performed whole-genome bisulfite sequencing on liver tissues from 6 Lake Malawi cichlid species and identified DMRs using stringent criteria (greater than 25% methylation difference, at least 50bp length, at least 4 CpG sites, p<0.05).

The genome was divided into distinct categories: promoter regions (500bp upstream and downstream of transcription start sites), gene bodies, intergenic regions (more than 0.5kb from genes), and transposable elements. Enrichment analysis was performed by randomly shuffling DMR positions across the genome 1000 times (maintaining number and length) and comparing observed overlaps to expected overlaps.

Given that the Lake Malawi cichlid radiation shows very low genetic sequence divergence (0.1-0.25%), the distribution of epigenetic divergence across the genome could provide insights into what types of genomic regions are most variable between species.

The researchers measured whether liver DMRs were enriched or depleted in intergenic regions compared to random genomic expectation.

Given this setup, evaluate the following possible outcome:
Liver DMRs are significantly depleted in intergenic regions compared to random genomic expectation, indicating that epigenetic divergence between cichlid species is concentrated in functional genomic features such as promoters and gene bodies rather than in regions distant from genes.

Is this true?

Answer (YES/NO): NO